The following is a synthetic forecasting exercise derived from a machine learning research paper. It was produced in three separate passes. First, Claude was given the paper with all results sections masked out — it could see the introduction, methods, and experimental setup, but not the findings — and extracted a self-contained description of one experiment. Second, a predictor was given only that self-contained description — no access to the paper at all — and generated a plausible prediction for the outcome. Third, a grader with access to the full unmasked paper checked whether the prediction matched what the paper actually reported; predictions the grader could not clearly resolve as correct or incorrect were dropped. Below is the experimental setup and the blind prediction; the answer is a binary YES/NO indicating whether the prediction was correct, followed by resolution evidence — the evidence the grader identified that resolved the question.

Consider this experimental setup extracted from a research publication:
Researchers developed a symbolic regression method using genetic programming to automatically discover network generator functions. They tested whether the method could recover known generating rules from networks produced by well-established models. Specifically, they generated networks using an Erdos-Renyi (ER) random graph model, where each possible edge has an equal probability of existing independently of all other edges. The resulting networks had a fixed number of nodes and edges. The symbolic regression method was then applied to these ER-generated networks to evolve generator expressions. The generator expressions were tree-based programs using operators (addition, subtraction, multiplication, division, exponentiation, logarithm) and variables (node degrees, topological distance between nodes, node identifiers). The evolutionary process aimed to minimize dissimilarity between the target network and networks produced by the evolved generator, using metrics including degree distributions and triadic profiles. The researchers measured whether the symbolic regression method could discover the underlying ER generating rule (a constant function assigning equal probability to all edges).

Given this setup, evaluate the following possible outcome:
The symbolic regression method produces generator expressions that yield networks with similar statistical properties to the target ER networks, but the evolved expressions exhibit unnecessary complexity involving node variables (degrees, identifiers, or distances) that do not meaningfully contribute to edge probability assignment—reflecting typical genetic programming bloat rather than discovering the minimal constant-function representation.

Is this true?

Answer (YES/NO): NO